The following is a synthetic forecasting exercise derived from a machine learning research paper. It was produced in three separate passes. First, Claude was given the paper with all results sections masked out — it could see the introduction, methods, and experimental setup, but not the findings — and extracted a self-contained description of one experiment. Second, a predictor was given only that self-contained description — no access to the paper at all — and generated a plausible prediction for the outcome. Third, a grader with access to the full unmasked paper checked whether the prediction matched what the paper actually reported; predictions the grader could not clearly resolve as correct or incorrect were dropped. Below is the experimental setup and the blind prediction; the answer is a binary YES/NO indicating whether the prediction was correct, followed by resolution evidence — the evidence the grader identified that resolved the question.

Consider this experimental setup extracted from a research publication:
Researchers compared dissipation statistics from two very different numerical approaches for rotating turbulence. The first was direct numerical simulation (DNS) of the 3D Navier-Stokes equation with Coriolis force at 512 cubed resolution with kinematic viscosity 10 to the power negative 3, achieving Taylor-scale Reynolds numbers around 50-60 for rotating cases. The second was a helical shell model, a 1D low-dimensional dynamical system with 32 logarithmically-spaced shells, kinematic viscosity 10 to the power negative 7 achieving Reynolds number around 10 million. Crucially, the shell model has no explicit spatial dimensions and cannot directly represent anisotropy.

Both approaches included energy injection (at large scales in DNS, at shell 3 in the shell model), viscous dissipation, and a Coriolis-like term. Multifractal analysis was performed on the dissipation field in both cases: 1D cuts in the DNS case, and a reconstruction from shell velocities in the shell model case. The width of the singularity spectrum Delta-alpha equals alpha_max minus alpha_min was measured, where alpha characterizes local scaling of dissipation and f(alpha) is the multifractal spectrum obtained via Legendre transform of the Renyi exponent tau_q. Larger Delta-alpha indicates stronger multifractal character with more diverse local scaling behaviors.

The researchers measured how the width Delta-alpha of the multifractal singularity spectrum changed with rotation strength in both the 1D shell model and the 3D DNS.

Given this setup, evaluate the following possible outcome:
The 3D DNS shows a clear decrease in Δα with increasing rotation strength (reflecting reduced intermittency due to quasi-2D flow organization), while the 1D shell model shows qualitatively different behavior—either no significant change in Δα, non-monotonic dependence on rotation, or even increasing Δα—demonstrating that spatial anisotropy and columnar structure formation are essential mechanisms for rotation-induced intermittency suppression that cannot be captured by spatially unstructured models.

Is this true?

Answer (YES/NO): NO